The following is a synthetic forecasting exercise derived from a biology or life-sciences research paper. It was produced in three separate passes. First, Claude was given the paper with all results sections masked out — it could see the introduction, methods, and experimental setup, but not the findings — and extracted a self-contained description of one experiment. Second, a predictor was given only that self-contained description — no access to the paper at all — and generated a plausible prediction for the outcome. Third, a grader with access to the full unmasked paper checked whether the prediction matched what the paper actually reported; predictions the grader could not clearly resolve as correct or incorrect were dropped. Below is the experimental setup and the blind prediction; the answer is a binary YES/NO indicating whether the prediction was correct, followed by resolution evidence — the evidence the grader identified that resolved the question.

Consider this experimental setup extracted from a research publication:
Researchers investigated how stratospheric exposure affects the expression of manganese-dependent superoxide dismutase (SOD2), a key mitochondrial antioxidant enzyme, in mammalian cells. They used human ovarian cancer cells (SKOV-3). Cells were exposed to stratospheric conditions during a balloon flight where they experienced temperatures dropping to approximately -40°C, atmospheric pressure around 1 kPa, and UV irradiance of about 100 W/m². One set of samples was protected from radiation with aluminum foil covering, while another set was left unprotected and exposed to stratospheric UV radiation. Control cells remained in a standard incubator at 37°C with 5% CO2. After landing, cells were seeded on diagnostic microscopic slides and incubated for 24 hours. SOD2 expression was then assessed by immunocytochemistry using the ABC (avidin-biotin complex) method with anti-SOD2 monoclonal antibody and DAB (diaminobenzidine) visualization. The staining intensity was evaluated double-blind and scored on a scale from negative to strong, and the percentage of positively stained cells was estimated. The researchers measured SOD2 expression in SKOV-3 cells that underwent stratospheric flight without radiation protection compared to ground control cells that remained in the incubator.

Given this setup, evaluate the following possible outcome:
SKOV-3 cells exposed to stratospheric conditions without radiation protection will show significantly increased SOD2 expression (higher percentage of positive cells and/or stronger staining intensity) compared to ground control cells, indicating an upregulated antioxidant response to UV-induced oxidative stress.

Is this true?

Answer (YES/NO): NO